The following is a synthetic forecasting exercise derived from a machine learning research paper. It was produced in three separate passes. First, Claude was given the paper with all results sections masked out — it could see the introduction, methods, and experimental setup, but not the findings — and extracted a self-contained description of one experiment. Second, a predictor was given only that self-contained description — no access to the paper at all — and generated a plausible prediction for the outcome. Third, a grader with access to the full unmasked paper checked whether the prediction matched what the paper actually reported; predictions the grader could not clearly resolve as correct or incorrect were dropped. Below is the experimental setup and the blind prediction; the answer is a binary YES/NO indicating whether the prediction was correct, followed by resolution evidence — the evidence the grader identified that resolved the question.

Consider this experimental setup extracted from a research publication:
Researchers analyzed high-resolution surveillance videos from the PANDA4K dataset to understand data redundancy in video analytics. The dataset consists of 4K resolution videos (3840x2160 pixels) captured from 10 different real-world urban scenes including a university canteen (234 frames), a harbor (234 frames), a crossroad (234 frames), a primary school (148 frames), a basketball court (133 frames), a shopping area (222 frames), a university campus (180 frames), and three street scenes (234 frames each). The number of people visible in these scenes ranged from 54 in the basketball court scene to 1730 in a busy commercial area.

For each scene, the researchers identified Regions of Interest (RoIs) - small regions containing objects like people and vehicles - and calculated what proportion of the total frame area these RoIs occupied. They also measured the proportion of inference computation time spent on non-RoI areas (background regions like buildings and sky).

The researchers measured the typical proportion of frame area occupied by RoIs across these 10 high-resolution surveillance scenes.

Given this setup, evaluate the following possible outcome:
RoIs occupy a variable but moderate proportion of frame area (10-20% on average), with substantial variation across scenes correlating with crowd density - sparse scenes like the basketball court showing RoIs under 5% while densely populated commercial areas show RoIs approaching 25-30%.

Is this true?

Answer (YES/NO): NO